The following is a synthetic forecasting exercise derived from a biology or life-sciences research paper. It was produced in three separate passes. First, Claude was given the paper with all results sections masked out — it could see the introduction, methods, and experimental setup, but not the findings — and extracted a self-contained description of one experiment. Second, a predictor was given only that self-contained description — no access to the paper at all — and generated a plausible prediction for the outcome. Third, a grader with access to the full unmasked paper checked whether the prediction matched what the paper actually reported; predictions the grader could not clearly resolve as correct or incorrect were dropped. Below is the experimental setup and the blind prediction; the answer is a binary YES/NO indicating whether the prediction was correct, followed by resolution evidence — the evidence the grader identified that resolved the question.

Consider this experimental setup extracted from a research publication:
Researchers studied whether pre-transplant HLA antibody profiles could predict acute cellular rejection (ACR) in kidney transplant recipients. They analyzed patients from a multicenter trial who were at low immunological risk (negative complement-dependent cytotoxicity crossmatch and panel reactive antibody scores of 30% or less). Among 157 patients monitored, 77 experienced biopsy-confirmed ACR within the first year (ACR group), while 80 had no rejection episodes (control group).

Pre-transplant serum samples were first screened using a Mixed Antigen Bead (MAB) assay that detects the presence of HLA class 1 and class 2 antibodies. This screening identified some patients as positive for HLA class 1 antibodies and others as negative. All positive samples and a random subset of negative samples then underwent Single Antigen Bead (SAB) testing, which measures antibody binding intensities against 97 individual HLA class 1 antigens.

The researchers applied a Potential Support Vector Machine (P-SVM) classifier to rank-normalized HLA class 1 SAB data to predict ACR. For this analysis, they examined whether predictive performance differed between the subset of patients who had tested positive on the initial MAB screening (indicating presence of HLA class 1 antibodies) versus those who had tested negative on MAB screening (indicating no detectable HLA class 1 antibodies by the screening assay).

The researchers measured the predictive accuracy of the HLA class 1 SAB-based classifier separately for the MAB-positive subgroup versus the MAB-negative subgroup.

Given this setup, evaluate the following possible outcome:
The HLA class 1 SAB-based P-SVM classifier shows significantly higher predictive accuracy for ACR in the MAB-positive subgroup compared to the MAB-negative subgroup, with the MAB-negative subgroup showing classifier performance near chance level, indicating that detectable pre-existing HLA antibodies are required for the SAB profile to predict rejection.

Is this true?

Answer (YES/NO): NO